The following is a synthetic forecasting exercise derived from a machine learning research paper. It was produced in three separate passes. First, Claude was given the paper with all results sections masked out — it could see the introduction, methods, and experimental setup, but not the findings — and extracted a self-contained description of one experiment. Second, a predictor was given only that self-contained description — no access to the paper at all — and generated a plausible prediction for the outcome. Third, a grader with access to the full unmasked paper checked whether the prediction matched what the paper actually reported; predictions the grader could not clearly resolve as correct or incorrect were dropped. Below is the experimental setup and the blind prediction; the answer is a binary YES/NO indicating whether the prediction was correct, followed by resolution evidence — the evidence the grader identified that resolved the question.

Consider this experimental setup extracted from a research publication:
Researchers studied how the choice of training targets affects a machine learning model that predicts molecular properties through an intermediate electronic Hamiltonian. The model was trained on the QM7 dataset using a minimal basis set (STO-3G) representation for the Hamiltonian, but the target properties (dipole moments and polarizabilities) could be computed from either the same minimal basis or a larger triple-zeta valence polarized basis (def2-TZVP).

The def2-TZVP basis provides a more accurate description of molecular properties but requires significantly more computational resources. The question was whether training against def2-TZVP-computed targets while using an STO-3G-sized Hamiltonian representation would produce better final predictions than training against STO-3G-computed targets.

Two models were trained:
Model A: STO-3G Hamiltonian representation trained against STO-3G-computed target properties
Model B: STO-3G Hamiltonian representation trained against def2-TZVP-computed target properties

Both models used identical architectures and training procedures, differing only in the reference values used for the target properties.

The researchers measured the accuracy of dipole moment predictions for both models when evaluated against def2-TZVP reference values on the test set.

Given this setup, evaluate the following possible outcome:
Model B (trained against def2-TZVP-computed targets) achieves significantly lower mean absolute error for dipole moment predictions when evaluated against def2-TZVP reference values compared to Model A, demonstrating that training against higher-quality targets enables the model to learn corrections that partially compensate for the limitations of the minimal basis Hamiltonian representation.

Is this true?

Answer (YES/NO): YES